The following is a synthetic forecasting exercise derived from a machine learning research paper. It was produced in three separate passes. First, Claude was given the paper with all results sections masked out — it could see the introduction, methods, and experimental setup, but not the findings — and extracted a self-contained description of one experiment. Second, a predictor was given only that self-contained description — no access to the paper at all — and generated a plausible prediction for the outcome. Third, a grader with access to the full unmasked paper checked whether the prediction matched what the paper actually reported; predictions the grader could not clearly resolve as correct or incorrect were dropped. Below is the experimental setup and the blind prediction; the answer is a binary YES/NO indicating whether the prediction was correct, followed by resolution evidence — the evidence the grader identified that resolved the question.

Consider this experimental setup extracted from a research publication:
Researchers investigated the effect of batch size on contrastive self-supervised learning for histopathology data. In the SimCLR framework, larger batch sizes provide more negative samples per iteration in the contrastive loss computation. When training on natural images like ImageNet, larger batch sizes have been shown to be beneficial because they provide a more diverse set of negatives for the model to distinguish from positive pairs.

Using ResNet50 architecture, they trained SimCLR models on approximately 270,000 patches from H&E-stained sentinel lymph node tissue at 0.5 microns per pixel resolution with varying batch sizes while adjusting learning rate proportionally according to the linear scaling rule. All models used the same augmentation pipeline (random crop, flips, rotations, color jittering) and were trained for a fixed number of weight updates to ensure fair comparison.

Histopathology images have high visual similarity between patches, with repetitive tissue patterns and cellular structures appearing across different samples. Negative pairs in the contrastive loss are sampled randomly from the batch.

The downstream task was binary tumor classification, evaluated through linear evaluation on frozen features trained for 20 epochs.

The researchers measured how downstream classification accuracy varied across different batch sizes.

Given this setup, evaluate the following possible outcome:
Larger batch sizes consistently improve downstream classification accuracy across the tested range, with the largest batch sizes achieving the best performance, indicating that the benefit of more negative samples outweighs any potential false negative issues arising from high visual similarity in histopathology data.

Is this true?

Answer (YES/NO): NO